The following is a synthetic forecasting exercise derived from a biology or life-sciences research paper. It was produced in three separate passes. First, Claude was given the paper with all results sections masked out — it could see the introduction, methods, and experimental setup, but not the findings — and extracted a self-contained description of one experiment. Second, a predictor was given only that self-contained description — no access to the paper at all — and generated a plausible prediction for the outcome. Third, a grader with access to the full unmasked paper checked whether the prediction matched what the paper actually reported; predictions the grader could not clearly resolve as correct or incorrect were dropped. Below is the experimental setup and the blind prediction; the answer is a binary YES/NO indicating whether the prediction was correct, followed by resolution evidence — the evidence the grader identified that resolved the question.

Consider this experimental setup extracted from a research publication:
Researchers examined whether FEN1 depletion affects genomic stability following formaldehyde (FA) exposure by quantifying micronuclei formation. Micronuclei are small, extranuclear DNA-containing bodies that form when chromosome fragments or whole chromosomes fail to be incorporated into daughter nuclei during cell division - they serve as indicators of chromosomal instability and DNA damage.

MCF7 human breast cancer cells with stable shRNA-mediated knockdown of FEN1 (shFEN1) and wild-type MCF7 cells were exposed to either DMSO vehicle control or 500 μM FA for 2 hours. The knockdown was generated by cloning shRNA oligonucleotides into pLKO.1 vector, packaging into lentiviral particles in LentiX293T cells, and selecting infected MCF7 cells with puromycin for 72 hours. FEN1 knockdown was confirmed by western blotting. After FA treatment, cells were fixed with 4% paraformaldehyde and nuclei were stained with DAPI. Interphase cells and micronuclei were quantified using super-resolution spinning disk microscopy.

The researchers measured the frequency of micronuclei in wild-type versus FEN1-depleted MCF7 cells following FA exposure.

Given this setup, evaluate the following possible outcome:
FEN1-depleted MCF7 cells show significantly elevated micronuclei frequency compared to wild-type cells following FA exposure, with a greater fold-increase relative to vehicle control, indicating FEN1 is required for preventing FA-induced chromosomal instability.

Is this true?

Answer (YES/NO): YES